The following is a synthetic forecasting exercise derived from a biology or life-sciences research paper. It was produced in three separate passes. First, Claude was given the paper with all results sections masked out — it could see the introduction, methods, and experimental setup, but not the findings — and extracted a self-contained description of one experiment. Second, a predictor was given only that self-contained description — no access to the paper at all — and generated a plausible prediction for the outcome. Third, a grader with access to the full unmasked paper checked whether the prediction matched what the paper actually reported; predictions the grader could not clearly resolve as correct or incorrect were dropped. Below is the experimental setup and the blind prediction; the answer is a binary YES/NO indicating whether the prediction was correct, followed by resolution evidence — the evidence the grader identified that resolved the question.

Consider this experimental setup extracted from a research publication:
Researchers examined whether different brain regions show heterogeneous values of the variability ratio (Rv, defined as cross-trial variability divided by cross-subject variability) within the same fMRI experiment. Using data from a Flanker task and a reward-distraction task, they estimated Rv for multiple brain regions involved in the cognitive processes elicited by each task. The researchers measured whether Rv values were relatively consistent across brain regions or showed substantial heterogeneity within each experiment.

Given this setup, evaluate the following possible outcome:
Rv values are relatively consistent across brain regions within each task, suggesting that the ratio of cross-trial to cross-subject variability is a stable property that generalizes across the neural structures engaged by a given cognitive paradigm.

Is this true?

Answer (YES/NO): NO